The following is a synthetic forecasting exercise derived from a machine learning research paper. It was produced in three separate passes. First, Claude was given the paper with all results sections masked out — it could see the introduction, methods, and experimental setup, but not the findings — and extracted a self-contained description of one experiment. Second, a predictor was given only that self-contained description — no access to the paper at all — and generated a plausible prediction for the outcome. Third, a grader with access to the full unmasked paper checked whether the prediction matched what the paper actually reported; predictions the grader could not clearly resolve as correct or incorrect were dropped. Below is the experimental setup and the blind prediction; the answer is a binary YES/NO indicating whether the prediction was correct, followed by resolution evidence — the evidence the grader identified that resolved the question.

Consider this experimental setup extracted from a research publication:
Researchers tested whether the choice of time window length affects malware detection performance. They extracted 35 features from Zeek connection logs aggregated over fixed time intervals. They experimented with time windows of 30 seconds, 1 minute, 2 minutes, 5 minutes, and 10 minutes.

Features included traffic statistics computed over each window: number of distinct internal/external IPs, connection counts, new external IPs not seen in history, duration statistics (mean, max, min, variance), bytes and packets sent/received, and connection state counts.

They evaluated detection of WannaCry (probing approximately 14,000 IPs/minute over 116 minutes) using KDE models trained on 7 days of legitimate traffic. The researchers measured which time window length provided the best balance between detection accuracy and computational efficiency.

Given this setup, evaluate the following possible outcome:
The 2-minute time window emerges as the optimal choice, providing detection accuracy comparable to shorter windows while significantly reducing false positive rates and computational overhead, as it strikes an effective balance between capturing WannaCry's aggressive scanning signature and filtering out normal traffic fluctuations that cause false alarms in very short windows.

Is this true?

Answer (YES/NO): NO